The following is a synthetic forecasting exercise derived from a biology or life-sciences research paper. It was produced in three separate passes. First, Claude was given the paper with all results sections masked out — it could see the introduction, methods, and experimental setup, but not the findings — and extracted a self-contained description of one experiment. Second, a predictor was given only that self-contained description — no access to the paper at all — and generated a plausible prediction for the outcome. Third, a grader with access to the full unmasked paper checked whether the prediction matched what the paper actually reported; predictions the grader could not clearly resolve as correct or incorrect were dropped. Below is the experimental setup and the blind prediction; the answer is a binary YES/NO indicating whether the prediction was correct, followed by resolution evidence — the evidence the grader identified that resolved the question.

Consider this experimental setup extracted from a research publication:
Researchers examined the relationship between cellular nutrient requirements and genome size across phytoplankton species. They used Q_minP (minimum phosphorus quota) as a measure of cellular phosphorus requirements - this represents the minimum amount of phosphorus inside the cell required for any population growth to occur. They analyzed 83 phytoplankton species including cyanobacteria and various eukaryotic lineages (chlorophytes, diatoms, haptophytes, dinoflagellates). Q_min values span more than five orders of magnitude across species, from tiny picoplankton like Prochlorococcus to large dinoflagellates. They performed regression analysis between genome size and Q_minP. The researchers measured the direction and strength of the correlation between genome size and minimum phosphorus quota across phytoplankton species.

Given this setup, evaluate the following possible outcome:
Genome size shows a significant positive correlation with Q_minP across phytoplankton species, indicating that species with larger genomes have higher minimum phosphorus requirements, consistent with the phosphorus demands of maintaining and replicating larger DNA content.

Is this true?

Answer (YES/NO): YES